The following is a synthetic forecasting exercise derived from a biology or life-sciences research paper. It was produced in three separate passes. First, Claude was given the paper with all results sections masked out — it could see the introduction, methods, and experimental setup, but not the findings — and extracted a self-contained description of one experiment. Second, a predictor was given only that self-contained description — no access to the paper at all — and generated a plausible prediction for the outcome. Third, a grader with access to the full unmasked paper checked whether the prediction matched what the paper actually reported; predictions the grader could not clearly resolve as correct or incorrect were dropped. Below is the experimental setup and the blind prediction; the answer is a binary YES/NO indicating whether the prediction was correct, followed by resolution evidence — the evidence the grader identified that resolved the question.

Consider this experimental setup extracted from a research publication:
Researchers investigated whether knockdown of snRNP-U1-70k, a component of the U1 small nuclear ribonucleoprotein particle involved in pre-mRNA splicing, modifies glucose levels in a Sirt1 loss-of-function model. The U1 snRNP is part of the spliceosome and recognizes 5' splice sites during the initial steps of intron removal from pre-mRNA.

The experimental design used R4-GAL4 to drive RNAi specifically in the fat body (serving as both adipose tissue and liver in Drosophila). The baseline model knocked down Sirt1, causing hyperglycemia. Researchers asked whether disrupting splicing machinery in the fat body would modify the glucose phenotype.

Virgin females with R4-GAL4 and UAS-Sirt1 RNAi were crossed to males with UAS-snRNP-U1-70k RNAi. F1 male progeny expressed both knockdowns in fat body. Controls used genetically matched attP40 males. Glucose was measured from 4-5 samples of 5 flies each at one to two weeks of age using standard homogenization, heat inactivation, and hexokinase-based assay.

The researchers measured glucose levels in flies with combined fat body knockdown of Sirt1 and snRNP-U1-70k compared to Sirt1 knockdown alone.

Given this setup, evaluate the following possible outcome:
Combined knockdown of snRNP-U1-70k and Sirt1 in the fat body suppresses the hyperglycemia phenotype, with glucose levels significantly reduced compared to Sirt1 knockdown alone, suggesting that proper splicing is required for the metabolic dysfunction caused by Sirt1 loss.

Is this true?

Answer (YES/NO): NO